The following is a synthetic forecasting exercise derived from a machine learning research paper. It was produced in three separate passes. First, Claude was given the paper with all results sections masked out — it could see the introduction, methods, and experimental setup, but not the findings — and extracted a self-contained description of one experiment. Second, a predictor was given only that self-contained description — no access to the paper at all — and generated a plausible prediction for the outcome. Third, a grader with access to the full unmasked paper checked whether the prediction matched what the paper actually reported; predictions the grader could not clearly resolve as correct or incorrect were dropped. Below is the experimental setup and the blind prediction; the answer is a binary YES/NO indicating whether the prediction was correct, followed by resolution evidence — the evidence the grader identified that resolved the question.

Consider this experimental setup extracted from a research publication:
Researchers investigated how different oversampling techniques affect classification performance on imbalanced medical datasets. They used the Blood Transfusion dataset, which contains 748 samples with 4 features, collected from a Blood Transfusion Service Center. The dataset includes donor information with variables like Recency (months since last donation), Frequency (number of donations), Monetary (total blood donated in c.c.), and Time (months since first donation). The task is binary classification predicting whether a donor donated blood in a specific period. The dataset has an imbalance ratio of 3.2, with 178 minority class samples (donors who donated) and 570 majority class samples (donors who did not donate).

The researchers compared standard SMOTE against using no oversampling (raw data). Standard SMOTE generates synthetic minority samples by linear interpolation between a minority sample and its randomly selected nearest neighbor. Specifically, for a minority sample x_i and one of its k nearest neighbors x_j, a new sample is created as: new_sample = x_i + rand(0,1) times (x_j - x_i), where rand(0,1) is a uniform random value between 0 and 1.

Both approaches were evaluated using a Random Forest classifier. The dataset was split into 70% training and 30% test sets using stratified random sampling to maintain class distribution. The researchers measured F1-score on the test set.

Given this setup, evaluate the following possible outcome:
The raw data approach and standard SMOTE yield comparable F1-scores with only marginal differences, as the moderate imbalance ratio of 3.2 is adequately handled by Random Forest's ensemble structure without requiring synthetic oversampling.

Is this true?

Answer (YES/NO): YES